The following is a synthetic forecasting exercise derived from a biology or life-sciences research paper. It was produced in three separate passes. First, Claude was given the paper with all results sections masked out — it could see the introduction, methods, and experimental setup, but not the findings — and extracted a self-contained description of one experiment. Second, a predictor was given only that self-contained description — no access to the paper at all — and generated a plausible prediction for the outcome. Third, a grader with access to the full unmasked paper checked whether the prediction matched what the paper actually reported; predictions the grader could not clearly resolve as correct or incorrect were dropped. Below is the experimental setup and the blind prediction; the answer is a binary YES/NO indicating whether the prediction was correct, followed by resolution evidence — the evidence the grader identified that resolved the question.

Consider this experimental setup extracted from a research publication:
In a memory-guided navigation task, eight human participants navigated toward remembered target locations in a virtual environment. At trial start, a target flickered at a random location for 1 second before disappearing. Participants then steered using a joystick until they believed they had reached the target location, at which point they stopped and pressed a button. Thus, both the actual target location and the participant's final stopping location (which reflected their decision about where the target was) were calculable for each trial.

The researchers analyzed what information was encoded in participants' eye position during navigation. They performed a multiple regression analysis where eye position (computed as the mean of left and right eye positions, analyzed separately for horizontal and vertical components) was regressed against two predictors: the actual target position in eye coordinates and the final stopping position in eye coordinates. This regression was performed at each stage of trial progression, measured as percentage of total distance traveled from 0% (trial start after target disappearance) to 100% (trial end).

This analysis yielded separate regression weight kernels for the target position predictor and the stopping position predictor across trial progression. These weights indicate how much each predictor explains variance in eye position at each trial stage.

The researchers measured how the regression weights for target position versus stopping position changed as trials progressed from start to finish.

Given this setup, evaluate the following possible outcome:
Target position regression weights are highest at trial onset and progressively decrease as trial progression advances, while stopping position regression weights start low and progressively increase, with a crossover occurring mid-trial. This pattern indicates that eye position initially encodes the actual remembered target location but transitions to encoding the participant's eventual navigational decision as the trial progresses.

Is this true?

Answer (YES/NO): YES